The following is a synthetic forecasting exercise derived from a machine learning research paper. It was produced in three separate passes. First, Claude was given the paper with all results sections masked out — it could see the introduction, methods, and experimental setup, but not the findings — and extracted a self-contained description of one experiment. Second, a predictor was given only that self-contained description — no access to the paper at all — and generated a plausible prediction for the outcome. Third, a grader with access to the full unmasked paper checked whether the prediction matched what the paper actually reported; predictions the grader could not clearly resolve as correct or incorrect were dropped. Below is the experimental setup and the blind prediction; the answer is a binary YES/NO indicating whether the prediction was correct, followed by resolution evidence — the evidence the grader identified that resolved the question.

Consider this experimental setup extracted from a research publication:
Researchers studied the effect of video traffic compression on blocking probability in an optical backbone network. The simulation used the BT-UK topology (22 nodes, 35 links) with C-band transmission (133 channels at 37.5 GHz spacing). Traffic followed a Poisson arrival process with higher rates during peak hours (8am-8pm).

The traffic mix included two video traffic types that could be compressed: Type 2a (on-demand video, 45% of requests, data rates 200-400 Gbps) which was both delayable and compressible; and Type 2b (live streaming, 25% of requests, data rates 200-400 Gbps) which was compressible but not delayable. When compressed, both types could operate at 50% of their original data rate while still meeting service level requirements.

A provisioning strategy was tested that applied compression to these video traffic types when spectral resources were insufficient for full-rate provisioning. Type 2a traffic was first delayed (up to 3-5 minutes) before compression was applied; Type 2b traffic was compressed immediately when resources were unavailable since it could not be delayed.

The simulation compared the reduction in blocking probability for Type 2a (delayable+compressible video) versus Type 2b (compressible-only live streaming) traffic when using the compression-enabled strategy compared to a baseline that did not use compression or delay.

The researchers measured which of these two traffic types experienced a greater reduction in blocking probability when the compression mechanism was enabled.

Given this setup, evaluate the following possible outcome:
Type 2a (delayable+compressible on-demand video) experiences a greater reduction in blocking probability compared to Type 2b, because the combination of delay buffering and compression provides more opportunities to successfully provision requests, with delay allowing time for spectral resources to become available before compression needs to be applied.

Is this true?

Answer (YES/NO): YES